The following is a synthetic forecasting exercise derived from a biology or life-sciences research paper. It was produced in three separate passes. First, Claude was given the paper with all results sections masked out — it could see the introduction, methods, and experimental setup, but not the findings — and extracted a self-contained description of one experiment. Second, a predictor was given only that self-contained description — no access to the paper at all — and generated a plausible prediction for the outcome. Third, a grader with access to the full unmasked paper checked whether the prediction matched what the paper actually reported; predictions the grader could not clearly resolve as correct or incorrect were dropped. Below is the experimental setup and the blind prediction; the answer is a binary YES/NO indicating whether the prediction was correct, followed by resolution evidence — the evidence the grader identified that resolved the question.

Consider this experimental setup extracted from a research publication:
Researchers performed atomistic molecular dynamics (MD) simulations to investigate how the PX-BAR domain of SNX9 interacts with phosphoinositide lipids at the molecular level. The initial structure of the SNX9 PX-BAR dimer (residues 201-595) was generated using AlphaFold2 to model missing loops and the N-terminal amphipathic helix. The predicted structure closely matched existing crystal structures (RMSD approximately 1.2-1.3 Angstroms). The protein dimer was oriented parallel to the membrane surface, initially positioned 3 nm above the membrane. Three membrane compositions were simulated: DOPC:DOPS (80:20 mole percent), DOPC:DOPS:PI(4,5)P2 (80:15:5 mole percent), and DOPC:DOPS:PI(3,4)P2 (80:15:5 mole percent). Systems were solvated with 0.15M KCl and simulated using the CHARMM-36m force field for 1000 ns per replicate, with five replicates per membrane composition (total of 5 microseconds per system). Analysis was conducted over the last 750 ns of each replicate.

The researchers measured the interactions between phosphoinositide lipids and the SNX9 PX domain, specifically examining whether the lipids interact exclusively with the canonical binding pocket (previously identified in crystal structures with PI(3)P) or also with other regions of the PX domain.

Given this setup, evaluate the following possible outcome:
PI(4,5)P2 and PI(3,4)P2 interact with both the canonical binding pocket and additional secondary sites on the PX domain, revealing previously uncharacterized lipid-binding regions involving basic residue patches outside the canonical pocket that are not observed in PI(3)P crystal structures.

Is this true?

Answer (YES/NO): YES